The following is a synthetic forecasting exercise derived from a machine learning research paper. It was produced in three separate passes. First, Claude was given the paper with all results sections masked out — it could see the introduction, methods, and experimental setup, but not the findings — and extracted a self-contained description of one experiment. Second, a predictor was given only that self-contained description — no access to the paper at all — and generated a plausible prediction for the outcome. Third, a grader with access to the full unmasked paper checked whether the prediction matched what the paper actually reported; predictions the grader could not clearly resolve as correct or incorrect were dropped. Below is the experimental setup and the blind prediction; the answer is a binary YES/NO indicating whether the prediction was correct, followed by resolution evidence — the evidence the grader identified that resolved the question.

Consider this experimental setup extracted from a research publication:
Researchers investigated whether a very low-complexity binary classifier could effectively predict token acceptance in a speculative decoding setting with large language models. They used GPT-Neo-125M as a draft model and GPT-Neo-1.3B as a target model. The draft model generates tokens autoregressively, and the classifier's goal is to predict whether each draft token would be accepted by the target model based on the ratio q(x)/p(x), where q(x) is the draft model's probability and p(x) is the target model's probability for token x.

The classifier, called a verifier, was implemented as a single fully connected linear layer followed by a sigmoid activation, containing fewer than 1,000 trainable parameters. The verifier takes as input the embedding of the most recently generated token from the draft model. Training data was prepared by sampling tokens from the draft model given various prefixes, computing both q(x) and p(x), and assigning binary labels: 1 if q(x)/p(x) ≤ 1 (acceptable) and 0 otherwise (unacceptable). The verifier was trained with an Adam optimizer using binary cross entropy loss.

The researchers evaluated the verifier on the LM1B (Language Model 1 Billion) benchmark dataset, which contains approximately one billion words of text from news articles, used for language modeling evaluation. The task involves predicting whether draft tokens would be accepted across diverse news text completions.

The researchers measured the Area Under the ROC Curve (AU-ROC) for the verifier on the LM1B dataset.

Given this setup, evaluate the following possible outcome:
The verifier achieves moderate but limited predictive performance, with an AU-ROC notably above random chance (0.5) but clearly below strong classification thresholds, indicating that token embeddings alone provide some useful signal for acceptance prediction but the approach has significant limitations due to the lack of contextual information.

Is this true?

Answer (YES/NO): NO